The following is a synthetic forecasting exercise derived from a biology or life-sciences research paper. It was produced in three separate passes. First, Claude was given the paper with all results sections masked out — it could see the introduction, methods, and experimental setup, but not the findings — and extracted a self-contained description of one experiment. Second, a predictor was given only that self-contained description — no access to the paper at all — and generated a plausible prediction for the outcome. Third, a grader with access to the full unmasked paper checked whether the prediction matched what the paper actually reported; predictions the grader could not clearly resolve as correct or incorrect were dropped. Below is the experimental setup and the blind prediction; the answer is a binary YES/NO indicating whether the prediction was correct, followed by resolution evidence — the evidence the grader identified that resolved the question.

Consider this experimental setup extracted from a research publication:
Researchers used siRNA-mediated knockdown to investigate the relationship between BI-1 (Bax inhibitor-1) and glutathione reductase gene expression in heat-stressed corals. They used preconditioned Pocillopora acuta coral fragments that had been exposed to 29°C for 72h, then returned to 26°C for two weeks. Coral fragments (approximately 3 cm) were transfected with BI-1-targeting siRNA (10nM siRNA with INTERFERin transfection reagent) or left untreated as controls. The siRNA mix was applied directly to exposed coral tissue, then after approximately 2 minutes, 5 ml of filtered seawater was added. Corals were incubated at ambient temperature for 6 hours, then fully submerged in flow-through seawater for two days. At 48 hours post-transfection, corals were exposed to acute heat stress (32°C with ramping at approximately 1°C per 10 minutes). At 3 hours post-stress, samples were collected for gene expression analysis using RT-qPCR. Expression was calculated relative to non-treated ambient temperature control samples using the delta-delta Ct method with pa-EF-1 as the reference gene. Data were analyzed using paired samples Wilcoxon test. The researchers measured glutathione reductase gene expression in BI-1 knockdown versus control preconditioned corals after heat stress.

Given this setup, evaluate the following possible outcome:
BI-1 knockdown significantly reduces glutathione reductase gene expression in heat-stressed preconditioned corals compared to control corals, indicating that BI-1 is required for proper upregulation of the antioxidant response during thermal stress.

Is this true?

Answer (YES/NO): YES